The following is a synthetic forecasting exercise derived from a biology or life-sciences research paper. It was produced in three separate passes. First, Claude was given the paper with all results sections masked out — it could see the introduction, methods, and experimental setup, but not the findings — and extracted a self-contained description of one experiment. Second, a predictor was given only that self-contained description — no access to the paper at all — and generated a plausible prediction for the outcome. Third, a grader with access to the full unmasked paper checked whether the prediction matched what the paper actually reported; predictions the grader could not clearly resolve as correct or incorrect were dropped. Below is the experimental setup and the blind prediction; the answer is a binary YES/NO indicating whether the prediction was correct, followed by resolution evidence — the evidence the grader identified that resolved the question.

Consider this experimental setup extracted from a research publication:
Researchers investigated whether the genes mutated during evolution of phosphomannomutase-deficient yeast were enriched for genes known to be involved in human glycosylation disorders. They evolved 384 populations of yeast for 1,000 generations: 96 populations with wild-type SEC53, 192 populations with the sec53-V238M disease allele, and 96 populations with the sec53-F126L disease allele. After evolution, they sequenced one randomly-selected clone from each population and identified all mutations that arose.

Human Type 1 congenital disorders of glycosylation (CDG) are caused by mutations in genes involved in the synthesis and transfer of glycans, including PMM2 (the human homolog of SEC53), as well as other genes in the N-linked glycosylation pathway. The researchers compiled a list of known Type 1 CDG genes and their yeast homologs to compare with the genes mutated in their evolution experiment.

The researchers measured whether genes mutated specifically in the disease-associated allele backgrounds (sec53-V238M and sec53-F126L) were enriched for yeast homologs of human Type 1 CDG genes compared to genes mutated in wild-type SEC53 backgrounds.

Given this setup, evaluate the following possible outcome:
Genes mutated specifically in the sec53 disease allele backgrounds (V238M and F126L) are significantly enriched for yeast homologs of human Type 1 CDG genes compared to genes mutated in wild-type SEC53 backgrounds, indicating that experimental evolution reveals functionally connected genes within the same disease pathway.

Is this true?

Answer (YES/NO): NO